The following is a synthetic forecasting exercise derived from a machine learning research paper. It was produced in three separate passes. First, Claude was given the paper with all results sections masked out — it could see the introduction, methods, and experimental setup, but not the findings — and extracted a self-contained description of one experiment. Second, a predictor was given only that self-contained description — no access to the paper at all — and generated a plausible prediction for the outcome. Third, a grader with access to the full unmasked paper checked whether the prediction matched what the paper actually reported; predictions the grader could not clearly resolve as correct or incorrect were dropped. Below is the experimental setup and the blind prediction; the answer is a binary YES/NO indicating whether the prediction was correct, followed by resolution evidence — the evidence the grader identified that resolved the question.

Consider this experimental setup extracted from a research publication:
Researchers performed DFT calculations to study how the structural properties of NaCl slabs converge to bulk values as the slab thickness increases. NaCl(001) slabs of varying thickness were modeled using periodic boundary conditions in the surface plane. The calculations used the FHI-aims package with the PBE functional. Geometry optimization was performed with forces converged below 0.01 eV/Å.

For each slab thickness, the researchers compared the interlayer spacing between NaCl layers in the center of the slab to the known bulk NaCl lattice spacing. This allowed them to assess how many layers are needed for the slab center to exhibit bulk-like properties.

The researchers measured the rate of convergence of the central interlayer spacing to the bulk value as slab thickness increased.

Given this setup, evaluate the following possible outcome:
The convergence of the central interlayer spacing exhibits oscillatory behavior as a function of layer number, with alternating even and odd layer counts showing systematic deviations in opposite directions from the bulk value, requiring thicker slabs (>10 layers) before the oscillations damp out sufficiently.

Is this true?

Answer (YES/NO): YES